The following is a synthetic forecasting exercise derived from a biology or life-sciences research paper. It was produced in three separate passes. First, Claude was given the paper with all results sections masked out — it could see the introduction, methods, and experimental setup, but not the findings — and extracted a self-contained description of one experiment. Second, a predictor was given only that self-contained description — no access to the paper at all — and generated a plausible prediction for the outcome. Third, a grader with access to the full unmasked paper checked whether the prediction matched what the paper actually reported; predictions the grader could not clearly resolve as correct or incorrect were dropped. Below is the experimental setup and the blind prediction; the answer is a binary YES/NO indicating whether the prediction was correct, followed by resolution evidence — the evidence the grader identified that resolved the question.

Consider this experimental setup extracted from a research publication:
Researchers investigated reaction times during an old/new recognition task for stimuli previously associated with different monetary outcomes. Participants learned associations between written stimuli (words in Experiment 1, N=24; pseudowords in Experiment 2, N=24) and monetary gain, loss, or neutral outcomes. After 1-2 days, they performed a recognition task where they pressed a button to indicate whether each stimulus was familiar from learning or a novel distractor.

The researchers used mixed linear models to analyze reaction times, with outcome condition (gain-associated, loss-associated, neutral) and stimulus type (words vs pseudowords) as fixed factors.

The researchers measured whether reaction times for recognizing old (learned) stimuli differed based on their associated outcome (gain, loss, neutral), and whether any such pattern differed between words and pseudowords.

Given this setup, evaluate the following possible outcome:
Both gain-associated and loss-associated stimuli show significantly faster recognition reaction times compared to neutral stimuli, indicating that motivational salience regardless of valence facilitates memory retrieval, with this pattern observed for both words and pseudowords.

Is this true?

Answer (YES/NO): NO